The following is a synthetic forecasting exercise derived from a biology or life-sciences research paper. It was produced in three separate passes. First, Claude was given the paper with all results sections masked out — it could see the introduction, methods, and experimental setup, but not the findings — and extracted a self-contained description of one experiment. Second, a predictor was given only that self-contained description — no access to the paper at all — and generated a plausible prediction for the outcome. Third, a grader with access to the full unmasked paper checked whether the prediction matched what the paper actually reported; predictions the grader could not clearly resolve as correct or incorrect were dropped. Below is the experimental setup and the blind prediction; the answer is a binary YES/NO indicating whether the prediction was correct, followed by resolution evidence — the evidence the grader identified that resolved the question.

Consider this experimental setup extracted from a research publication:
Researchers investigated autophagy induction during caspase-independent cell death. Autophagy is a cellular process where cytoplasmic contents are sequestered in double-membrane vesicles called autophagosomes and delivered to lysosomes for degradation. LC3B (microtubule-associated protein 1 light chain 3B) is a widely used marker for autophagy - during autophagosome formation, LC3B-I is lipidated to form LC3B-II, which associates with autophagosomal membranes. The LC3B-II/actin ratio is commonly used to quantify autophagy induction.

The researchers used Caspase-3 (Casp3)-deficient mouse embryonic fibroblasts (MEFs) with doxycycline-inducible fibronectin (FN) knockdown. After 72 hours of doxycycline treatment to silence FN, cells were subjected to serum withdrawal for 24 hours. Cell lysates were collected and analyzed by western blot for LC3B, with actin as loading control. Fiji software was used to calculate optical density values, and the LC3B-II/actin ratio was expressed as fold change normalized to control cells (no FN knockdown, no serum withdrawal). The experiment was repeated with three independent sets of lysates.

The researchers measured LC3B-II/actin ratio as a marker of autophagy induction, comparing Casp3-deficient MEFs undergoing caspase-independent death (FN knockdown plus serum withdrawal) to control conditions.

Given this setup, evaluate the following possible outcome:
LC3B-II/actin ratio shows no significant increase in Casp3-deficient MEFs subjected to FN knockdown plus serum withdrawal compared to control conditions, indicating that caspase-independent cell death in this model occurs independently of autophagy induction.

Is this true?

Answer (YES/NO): NO